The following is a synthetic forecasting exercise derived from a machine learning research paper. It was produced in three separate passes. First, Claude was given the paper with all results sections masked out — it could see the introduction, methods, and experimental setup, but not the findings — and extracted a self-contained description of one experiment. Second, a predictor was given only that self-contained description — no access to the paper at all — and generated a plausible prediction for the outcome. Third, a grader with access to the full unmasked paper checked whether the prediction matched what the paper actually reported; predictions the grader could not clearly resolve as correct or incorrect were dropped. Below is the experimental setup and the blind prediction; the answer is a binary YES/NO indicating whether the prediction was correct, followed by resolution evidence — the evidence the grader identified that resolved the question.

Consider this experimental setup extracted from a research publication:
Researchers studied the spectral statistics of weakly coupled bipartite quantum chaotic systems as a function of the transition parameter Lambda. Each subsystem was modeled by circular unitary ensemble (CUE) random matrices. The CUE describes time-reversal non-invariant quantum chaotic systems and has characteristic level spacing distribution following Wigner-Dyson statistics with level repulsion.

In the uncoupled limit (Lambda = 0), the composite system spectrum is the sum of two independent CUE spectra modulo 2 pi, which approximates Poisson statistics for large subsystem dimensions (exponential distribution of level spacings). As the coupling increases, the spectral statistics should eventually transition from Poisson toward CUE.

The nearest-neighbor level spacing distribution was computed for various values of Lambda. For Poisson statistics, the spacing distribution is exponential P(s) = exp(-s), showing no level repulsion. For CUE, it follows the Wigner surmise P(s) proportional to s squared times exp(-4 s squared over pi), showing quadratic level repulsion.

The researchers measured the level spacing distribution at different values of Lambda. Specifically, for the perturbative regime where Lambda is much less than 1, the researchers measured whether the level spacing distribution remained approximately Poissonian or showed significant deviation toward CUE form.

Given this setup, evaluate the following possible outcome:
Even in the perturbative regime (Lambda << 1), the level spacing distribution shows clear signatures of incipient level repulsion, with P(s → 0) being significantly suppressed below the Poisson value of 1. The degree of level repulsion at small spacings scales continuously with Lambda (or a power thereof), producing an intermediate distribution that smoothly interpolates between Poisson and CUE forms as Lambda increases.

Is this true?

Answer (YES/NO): NO